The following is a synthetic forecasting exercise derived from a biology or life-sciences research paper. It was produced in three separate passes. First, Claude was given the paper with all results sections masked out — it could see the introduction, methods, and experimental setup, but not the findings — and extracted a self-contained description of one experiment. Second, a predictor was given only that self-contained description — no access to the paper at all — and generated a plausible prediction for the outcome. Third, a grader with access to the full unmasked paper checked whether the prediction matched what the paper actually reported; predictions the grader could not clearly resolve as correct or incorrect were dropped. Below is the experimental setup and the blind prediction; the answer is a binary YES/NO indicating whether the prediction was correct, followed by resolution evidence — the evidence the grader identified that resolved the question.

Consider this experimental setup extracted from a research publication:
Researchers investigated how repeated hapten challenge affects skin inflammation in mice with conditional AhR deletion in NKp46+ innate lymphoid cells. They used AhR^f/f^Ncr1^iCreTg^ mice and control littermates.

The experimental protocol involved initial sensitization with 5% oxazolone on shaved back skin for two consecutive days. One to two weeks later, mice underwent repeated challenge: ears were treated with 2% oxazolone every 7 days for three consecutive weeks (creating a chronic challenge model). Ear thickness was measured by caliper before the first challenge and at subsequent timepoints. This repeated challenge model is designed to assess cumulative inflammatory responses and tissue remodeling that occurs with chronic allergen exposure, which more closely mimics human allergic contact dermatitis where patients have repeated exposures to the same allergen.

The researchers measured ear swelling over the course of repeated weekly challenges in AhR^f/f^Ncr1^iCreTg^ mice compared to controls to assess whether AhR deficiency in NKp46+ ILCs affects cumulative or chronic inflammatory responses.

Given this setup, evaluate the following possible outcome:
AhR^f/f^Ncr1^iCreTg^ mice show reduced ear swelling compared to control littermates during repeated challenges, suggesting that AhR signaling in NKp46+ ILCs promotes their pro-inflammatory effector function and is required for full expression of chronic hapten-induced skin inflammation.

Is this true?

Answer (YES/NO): NO